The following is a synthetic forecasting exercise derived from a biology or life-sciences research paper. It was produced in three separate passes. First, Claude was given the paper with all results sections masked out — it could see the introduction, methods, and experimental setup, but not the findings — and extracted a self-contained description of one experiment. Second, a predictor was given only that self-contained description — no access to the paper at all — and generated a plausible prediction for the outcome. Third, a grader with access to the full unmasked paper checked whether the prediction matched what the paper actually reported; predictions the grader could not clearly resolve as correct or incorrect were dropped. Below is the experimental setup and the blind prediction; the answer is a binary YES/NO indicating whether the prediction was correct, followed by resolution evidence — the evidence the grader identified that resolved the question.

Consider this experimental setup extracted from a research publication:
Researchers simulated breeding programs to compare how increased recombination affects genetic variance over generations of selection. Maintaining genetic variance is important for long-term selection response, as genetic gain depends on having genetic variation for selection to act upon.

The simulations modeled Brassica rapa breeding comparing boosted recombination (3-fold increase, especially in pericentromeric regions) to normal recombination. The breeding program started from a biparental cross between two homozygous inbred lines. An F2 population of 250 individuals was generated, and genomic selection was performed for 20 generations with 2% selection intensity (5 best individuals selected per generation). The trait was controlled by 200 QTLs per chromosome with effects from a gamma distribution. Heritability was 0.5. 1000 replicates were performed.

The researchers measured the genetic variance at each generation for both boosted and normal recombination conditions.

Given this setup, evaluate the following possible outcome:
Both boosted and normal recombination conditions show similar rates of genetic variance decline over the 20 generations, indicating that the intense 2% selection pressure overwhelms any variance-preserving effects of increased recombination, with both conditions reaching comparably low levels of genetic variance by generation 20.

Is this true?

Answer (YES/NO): NO